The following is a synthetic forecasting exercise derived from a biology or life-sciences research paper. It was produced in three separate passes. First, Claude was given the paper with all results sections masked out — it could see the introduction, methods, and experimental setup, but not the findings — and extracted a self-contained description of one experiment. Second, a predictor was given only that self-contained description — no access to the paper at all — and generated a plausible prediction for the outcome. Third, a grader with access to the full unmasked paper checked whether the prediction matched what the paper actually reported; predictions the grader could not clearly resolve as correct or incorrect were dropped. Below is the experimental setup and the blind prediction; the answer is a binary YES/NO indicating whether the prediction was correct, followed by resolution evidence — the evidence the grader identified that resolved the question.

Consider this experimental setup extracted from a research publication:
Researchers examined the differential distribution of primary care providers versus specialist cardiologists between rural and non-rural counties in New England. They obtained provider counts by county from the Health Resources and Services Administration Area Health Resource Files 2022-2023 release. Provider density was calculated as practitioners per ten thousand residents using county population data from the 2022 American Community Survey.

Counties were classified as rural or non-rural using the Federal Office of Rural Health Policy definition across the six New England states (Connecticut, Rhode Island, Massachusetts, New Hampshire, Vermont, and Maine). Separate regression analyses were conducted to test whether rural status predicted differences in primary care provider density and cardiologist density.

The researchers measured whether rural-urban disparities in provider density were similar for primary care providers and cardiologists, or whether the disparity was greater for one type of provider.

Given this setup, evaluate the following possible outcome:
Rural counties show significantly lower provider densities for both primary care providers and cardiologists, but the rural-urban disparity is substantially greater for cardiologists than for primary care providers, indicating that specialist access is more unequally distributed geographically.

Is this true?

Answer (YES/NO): NO